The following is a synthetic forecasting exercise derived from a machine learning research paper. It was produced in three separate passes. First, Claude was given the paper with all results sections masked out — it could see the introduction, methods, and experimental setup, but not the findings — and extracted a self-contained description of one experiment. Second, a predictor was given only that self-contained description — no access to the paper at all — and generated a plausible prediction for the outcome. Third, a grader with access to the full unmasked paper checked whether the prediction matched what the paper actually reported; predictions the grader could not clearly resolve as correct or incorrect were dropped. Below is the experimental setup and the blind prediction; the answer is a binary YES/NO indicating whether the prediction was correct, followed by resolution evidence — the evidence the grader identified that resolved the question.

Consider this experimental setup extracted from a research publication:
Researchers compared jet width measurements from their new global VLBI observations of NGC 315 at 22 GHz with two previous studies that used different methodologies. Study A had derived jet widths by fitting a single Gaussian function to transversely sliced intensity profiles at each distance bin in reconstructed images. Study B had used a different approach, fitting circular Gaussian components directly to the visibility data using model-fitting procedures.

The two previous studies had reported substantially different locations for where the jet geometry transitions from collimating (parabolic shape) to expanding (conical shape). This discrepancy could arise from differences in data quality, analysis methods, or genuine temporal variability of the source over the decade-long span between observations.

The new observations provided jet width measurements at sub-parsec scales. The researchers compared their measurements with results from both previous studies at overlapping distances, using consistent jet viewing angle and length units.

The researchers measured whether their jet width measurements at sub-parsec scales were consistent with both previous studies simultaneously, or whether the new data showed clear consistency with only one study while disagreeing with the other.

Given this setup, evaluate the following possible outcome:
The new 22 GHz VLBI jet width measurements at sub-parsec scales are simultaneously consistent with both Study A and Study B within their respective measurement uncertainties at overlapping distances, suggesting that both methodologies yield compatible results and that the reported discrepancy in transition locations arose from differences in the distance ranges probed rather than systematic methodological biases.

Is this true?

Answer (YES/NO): NO